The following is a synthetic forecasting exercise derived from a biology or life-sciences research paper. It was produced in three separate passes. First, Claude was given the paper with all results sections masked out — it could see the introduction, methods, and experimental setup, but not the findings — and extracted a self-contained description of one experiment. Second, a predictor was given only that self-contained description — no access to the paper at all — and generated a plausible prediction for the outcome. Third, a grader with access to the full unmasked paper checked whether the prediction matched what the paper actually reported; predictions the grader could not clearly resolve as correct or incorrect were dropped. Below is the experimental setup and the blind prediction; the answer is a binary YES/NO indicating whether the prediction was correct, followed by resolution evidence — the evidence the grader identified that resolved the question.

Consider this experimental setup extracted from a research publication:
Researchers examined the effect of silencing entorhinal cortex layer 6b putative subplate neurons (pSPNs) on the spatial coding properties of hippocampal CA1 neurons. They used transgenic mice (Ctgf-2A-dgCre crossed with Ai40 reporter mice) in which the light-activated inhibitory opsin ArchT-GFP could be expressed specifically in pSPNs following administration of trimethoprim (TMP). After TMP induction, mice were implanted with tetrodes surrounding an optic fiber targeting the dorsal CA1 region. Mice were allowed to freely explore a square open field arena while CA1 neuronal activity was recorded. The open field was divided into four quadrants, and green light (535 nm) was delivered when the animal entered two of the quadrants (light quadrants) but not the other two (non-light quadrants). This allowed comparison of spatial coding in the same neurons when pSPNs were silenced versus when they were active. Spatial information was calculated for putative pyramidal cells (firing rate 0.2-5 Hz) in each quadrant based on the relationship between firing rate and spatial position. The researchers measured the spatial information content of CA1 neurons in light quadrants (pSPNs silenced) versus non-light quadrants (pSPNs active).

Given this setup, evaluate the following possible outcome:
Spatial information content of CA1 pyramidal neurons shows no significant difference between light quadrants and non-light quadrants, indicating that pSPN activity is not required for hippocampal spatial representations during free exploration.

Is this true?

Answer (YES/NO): NO